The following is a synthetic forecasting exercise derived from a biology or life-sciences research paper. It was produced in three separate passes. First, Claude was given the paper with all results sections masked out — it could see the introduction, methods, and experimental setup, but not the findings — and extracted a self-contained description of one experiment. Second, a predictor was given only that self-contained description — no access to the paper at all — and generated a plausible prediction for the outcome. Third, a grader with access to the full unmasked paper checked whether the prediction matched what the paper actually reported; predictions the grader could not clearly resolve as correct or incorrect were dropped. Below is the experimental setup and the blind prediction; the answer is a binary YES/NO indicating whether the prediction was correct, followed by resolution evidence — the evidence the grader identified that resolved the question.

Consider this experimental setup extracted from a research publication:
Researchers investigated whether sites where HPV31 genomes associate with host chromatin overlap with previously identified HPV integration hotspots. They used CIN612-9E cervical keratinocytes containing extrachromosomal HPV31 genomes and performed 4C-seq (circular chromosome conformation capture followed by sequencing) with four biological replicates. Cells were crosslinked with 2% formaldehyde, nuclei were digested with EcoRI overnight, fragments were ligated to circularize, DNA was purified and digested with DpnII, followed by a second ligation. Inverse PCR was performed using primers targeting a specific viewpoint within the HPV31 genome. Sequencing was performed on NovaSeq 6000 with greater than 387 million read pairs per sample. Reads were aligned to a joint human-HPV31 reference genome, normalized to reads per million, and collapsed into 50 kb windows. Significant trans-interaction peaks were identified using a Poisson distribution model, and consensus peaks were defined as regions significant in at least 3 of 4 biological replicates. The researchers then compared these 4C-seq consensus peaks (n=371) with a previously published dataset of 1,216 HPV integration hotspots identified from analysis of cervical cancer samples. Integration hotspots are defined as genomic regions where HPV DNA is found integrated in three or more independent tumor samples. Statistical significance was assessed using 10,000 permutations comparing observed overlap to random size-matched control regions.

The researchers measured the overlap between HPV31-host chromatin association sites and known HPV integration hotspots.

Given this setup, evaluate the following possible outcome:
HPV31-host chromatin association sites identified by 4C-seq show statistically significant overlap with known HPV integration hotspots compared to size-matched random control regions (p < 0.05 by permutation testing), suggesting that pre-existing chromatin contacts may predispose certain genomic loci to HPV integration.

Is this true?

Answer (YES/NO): YES